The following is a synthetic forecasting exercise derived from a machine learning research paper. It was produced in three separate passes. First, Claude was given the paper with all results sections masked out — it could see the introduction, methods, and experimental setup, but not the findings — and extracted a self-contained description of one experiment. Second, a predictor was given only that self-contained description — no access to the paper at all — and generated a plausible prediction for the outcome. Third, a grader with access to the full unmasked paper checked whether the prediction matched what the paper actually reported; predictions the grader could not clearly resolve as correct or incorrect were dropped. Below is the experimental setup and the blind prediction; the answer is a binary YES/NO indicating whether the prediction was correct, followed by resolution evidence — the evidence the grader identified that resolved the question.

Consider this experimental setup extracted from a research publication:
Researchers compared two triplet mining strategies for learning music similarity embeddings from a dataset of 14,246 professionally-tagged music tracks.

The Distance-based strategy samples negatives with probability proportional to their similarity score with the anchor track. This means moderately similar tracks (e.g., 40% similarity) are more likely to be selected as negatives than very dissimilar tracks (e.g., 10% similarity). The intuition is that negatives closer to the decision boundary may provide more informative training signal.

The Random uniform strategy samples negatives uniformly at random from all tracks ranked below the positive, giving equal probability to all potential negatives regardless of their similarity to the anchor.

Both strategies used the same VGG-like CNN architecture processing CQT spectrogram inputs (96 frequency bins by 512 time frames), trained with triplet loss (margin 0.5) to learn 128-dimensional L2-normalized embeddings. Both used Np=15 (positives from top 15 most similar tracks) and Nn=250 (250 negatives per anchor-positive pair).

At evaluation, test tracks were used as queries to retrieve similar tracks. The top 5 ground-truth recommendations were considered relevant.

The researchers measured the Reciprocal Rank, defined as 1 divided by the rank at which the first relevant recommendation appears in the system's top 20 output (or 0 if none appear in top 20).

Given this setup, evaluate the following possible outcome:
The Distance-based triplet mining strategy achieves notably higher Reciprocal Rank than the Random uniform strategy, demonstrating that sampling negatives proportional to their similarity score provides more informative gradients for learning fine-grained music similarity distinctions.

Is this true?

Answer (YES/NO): YES